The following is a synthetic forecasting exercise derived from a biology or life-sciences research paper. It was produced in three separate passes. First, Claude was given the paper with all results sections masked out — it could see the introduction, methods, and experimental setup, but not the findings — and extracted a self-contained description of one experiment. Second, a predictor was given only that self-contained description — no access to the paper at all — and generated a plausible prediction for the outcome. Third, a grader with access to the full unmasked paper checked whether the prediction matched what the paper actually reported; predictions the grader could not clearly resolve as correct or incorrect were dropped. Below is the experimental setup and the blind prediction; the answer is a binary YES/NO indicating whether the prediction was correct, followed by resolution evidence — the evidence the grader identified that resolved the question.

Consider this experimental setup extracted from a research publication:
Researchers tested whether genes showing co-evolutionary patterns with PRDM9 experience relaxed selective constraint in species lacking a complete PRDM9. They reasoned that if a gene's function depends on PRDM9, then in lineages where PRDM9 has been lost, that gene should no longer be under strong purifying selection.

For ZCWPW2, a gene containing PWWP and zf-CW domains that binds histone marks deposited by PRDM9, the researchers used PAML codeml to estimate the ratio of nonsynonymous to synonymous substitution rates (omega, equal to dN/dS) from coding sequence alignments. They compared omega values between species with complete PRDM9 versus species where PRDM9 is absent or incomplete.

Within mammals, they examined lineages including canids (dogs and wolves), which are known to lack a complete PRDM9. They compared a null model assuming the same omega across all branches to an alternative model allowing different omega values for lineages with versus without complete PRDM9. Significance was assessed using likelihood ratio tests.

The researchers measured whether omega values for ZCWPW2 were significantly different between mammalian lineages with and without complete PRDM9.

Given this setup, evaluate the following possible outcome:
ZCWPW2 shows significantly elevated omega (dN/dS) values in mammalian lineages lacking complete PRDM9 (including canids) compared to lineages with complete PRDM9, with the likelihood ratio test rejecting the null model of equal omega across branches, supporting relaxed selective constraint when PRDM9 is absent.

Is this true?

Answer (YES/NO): YES